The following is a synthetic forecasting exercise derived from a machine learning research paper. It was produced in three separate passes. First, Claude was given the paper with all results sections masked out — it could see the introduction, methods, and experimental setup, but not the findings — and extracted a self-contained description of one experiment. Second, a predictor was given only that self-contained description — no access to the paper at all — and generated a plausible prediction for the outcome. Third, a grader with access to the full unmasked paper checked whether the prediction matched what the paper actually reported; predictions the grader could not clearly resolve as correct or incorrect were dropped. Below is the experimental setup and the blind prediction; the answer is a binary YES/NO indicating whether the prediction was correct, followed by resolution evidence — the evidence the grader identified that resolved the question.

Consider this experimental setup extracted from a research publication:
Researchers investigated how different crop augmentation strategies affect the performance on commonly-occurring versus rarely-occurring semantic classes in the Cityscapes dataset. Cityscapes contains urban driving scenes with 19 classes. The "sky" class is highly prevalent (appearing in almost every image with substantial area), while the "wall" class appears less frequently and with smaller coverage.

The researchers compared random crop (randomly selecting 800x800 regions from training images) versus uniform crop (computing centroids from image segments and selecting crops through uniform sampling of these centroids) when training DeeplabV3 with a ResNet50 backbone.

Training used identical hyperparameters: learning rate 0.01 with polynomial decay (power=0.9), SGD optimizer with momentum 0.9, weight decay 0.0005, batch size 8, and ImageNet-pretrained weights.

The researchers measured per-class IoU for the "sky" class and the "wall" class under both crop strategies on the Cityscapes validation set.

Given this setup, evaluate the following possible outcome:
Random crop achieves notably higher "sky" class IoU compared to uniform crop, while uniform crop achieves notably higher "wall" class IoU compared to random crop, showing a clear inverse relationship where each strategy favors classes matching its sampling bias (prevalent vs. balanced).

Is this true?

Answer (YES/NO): NO